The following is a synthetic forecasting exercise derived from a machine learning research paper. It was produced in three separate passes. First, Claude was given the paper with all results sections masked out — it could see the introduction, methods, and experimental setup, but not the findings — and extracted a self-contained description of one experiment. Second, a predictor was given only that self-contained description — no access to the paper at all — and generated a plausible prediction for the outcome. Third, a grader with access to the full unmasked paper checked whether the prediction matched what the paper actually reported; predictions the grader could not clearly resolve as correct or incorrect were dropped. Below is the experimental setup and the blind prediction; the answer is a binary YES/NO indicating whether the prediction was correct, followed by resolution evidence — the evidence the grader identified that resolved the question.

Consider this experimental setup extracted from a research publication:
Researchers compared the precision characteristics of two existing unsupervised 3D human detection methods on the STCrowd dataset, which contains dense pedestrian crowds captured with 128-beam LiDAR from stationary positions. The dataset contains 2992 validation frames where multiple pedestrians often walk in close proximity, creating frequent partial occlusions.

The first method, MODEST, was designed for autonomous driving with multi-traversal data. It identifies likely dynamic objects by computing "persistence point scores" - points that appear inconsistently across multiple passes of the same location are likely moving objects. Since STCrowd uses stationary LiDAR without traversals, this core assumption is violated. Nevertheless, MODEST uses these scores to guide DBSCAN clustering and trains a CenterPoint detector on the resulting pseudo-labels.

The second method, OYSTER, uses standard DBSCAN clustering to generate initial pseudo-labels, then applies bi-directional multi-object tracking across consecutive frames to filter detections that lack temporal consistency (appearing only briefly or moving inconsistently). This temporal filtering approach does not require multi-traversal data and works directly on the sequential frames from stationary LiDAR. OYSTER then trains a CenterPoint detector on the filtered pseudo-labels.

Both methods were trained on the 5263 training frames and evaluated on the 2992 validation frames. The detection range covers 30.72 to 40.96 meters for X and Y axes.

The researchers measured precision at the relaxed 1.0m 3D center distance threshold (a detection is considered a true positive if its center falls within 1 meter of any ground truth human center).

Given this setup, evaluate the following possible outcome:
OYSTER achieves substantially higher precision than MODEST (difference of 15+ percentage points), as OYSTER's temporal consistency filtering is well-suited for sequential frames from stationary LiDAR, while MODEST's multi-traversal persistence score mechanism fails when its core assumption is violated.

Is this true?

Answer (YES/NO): NO